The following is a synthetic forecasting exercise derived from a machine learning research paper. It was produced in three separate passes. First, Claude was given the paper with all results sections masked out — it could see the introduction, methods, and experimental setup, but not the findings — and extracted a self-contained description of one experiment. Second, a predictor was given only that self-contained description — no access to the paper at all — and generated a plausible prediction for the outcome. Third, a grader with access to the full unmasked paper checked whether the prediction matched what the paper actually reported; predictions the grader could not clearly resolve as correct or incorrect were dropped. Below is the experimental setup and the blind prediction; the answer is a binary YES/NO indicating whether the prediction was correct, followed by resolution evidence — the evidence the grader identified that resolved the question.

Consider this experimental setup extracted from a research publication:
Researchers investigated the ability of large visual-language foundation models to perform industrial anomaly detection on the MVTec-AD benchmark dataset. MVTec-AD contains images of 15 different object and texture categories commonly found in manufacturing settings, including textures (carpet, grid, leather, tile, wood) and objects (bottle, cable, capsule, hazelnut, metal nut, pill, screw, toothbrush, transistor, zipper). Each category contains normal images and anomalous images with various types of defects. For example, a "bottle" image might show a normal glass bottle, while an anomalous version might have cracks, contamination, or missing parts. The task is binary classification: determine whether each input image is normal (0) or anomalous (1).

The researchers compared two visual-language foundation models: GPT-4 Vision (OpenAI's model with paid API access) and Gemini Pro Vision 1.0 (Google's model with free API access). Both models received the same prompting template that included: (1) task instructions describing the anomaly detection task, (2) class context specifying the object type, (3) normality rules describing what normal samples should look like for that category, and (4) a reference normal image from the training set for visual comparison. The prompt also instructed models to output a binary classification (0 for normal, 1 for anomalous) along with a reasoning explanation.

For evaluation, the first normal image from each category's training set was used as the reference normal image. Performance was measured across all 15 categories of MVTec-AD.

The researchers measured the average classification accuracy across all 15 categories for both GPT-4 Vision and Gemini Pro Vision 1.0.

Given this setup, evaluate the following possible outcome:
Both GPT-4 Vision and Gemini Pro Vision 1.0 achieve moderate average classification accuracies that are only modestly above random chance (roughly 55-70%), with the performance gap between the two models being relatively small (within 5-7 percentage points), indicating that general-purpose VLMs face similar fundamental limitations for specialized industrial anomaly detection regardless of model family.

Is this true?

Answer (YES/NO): NO